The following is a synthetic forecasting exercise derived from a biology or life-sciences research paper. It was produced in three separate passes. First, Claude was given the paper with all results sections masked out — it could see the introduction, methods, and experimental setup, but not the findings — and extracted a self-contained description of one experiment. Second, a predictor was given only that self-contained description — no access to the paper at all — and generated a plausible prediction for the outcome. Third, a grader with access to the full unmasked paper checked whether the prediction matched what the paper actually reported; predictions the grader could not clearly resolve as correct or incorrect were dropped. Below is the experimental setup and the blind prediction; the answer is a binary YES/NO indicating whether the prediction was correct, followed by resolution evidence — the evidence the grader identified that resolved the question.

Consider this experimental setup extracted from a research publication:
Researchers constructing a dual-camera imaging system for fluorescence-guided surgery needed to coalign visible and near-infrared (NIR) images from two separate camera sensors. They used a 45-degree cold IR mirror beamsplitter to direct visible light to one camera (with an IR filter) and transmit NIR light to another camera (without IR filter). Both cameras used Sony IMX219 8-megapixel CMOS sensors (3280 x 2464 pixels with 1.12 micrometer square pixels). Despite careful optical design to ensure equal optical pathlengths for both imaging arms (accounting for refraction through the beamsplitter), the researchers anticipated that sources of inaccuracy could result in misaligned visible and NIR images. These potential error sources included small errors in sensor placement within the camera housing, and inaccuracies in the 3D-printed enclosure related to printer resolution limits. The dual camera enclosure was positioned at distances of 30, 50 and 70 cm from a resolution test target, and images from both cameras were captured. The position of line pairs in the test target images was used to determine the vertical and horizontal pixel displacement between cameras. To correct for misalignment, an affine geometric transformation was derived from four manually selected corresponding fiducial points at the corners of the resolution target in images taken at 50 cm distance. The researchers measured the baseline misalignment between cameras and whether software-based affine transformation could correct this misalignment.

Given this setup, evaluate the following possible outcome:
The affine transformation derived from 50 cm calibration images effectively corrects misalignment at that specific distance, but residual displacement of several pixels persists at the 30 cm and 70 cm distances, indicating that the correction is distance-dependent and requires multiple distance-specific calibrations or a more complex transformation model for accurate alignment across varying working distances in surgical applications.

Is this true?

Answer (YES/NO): NO